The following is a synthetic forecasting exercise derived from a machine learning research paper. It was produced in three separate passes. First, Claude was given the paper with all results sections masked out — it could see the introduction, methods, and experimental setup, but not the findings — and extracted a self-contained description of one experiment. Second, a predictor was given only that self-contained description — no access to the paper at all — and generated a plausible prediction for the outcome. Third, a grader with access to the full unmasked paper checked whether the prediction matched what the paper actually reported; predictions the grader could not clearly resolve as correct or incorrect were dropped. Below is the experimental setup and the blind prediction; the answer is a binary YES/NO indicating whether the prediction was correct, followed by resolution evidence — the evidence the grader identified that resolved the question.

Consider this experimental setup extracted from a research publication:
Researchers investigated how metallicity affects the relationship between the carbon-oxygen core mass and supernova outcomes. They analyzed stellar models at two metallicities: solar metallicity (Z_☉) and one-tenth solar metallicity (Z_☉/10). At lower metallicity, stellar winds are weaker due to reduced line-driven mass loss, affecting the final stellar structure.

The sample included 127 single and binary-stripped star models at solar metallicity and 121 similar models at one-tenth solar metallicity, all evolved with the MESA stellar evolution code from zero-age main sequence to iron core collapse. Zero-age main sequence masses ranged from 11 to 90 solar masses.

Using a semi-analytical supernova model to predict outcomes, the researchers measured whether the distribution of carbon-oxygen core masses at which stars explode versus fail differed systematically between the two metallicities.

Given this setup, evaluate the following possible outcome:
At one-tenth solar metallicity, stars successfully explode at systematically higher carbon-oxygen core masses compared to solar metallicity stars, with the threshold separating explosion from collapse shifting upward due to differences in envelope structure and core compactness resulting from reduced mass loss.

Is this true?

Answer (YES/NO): NO